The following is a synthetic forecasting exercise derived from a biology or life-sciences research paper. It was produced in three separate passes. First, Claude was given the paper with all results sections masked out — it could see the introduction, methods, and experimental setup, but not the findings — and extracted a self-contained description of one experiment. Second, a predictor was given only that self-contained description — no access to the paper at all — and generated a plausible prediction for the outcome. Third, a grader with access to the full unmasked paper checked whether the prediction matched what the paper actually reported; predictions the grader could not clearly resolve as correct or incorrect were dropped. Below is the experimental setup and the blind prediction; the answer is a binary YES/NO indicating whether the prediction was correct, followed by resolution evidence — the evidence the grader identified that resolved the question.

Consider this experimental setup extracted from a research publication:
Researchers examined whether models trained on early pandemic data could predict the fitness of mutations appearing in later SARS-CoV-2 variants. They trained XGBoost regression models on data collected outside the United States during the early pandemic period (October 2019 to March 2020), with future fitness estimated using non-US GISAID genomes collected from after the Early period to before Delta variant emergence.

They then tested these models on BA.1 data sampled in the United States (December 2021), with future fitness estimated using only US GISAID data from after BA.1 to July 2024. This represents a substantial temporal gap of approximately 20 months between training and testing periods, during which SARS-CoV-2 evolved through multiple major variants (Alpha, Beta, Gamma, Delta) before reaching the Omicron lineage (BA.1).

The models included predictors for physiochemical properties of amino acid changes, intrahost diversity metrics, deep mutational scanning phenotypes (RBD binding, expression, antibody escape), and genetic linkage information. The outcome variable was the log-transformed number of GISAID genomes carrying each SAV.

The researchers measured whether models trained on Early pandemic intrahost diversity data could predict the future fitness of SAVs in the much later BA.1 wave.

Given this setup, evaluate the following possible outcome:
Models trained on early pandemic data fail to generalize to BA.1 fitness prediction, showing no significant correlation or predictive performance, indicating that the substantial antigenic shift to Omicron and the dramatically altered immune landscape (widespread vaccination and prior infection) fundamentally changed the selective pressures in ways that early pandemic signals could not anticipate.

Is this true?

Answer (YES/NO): NO